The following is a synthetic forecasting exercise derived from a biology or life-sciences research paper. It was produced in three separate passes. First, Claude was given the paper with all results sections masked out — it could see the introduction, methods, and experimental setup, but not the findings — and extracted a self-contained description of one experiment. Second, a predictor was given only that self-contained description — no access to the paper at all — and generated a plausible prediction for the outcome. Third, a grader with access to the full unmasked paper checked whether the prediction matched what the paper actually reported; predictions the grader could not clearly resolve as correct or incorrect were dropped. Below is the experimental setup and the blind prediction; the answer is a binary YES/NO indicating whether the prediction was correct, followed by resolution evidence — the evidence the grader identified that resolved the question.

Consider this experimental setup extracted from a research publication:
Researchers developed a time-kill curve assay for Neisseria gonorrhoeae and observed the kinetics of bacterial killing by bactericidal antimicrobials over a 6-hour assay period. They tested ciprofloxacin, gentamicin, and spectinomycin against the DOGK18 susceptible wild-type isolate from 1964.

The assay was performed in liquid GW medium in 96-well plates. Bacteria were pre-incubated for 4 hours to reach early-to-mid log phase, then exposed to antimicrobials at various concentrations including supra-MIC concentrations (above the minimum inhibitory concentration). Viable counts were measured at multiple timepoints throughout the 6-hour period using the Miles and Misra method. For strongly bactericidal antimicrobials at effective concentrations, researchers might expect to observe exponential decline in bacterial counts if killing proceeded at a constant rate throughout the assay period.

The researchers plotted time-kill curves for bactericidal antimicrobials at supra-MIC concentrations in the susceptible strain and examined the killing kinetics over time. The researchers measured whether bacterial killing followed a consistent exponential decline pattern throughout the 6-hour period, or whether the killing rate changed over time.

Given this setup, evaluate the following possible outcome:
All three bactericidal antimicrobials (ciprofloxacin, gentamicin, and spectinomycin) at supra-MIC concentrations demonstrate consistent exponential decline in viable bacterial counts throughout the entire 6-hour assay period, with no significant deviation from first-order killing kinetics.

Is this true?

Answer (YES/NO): NO